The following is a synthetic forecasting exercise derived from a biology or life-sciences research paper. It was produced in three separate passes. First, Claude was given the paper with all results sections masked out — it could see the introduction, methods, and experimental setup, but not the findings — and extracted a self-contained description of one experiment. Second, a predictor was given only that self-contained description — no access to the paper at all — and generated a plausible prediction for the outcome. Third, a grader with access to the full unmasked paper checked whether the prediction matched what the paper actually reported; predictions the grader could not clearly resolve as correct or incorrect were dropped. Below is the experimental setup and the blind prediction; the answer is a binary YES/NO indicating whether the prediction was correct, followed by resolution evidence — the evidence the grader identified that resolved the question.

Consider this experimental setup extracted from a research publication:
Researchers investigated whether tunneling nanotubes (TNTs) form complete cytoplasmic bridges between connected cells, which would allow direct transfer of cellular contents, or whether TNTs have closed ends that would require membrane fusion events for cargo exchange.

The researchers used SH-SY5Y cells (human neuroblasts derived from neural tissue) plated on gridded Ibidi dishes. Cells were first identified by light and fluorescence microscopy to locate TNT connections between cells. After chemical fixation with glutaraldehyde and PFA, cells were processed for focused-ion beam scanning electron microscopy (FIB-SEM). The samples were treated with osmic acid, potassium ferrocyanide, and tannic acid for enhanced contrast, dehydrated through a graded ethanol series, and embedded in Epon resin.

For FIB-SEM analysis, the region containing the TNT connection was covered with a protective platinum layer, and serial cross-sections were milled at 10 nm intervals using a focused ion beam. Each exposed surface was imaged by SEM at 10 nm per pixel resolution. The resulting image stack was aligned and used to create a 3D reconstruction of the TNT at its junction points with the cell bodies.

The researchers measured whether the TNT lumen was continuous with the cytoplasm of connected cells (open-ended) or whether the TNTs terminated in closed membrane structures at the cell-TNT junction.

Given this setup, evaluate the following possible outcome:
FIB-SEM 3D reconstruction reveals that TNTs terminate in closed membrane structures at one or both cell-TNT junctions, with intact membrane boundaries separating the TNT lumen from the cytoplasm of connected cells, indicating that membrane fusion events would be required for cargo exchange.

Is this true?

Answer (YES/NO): NO